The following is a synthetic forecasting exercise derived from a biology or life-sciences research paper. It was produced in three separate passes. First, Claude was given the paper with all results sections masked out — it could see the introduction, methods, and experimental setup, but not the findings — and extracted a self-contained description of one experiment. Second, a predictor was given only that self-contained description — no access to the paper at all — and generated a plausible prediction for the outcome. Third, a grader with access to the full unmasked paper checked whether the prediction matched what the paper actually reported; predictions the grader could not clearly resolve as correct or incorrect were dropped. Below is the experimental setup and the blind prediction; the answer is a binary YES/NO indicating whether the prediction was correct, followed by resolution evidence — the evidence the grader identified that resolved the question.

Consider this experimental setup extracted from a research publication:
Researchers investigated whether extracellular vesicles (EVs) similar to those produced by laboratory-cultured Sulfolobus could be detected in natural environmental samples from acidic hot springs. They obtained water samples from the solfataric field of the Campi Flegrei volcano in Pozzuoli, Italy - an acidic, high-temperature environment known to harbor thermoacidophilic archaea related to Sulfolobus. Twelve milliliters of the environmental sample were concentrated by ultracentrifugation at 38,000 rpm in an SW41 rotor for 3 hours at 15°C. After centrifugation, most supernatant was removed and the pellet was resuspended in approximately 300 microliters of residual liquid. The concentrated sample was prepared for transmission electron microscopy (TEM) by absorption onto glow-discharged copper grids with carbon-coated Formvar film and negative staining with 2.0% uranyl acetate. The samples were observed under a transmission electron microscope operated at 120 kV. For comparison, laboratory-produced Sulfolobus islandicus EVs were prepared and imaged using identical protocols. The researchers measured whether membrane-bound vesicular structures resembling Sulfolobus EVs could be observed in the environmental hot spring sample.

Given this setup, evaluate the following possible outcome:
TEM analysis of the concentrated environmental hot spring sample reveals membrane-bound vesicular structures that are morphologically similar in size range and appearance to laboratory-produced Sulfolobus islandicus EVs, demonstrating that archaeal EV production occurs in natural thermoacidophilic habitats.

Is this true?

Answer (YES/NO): YES